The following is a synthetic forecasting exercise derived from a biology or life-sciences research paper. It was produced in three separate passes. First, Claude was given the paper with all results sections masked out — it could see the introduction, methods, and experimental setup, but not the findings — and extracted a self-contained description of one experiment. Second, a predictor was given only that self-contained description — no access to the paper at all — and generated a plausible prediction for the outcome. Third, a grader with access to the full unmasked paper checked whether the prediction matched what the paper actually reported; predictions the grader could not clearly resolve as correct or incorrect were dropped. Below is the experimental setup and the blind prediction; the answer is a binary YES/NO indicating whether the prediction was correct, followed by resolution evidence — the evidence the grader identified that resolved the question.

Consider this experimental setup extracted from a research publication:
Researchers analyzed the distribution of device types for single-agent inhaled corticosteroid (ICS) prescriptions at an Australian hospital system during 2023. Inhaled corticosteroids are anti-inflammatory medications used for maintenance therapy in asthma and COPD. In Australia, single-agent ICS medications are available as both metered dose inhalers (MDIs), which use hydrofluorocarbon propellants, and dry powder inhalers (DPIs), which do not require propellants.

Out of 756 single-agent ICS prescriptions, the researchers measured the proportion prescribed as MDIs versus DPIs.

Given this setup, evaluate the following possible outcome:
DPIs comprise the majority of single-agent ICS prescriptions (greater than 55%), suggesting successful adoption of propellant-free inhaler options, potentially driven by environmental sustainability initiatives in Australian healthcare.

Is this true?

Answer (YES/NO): NO